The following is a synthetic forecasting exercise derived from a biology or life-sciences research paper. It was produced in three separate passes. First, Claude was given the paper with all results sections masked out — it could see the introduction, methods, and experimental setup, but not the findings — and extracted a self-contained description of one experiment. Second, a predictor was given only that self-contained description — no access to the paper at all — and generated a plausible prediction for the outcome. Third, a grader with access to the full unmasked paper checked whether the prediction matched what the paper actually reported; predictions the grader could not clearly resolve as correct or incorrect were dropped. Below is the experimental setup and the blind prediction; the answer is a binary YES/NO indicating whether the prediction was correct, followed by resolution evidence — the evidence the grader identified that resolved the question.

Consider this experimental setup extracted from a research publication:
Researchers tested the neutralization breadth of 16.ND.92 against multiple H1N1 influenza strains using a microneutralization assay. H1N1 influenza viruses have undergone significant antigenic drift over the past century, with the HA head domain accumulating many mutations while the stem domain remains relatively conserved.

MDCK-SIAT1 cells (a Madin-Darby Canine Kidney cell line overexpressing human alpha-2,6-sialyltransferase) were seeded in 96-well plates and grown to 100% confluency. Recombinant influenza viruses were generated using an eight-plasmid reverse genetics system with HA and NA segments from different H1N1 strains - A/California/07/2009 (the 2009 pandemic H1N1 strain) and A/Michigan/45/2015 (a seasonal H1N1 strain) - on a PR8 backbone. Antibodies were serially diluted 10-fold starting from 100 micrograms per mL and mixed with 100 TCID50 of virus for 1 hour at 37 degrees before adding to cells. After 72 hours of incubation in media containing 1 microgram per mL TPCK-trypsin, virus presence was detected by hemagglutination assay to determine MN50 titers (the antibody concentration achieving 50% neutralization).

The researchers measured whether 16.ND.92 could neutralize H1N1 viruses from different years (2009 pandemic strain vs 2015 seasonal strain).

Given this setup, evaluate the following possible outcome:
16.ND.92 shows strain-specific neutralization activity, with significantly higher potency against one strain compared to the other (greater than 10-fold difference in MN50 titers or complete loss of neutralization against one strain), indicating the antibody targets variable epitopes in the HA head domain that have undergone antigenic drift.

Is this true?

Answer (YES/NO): NO